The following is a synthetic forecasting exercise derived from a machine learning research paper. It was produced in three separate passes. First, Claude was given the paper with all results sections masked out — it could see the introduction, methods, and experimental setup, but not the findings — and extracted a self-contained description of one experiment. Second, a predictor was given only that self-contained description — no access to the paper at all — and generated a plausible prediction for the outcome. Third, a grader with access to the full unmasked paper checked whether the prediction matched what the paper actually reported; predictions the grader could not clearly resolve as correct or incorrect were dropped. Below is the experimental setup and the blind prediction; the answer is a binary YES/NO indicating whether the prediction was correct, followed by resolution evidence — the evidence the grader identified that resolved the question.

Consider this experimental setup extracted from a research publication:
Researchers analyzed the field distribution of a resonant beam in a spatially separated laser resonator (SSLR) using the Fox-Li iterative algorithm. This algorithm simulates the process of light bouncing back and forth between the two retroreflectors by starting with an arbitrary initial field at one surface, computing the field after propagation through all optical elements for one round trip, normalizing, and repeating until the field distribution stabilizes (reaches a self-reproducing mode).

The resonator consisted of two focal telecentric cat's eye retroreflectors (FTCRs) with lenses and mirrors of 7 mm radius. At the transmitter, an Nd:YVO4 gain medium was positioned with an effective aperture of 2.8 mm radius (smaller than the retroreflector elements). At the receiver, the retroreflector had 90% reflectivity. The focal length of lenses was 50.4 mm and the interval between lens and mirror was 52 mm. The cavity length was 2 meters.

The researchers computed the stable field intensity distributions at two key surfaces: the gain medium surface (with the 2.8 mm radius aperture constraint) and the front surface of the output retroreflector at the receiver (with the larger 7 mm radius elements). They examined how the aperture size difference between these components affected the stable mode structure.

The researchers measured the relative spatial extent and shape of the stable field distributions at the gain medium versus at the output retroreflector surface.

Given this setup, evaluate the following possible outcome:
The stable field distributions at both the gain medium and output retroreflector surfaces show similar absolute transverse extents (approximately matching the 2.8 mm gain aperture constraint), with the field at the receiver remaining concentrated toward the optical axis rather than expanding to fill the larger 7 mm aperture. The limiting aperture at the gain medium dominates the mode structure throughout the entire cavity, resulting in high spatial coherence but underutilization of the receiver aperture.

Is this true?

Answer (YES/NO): NO